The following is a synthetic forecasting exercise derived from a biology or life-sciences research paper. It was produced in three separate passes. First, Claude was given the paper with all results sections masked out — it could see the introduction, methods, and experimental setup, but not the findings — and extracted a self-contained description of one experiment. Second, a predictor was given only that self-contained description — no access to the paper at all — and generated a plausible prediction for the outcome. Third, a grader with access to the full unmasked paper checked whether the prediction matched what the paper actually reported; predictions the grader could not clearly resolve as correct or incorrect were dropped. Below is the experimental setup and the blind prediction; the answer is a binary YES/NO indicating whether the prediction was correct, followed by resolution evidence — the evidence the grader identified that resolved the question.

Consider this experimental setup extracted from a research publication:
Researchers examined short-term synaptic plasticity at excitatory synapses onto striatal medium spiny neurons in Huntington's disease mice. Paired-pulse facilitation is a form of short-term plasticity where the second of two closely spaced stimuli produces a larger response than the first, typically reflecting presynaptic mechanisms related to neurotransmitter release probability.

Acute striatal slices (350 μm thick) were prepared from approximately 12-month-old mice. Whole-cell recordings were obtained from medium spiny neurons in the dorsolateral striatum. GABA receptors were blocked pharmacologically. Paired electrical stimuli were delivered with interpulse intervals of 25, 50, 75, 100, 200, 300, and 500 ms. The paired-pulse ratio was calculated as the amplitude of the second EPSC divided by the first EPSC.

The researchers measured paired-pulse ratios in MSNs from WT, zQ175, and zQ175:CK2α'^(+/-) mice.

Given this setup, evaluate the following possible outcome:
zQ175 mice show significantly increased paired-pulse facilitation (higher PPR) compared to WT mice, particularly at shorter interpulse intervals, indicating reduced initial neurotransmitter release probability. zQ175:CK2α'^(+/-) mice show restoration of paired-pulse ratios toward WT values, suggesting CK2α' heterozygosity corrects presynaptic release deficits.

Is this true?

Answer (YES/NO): NO